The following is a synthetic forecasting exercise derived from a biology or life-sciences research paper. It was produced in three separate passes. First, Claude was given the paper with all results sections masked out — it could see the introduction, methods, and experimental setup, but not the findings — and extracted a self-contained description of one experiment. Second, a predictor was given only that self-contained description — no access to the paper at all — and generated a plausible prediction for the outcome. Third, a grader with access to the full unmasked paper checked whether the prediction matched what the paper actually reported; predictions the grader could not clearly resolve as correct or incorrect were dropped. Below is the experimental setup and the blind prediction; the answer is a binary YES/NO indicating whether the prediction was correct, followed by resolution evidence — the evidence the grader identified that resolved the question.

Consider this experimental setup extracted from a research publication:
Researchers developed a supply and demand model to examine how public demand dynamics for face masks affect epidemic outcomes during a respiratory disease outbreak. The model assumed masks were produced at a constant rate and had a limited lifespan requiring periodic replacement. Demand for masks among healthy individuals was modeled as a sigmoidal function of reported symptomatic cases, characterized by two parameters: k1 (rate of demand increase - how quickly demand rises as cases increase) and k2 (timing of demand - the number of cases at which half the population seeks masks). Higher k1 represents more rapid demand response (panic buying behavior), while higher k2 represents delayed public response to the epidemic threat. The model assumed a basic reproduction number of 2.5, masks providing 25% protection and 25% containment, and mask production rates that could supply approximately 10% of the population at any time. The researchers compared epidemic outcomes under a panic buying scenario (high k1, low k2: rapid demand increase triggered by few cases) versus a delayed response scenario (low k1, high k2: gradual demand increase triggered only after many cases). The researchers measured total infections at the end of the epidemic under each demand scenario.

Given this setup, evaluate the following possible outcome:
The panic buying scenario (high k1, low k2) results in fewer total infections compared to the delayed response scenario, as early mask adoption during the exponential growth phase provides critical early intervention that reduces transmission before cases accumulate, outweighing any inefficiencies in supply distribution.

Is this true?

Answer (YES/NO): NO